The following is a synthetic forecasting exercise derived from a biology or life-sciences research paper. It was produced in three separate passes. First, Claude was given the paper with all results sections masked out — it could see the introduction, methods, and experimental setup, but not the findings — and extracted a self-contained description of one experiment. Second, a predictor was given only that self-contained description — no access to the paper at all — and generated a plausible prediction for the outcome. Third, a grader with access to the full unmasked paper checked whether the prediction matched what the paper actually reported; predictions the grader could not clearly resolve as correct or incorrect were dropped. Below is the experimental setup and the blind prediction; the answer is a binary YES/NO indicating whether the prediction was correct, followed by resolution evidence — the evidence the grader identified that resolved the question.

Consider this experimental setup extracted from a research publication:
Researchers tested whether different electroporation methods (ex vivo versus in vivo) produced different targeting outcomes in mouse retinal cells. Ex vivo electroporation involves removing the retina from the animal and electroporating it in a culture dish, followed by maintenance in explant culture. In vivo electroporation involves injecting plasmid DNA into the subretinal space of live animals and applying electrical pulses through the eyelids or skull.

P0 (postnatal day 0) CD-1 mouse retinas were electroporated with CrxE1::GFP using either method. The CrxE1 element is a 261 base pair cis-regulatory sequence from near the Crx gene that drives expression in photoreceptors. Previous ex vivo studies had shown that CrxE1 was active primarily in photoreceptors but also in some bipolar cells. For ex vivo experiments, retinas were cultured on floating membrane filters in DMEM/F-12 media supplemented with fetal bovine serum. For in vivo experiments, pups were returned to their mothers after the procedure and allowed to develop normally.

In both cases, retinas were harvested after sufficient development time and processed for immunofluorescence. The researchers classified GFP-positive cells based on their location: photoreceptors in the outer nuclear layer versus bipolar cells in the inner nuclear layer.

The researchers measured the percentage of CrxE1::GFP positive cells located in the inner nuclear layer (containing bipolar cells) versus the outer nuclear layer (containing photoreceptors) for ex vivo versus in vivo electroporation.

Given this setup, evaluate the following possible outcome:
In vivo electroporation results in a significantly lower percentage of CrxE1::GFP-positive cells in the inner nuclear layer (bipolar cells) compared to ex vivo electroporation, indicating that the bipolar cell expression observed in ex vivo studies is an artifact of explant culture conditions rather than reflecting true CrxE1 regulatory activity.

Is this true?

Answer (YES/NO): YES